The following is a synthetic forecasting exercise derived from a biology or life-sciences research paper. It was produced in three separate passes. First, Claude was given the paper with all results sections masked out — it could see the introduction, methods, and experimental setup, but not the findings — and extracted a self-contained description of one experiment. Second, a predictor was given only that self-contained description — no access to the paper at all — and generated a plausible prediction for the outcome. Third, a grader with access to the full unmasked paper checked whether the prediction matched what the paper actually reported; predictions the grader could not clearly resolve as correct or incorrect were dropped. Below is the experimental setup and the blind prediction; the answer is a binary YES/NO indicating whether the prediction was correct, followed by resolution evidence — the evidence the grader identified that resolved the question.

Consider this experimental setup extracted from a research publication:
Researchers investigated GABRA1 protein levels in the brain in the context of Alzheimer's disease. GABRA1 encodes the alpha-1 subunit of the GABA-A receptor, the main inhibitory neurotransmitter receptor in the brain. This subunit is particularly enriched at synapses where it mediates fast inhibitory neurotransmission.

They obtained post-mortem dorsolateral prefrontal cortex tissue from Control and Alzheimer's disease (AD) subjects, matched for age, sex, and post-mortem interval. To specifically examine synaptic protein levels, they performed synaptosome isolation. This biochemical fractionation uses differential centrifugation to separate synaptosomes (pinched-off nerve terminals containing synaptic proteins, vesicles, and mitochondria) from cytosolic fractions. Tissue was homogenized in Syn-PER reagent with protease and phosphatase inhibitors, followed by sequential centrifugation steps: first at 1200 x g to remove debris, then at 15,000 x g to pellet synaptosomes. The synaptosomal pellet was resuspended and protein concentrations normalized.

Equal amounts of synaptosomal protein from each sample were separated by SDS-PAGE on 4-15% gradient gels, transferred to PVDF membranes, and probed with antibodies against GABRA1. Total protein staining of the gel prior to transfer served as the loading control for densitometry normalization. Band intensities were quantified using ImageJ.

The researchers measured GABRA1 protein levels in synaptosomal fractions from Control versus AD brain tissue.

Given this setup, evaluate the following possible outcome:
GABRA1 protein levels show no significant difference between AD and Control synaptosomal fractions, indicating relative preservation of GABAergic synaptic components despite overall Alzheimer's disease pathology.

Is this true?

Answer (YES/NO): NO